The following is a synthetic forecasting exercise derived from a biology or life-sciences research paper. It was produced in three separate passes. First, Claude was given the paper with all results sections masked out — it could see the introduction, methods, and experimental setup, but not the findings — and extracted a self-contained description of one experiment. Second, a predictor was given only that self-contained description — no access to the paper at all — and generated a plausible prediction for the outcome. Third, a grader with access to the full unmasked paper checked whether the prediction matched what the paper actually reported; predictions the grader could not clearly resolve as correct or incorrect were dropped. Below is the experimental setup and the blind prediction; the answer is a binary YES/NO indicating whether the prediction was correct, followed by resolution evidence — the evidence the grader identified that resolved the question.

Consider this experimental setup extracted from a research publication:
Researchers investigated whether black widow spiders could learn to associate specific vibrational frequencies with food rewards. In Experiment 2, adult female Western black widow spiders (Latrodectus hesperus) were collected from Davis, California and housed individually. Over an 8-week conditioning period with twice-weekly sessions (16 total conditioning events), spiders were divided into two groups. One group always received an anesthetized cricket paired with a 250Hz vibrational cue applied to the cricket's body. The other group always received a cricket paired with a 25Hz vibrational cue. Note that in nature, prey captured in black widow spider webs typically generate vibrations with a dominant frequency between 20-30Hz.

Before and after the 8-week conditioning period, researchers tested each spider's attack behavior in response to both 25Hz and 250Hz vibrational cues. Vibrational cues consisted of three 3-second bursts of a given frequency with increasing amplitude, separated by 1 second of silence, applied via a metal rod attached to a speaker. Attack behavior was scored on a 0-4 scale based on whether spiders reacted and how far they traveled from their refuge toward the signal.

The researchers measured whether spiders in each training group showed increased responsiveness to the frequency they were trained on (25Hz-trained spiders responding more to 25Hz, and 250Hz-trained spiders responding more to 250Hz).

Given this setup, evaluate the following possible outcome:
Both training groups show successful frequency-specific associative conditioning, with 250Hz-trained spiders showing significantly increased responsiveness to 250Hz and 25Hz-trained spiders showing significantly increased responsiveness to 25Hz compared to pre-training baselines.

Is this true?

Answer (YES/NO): NO